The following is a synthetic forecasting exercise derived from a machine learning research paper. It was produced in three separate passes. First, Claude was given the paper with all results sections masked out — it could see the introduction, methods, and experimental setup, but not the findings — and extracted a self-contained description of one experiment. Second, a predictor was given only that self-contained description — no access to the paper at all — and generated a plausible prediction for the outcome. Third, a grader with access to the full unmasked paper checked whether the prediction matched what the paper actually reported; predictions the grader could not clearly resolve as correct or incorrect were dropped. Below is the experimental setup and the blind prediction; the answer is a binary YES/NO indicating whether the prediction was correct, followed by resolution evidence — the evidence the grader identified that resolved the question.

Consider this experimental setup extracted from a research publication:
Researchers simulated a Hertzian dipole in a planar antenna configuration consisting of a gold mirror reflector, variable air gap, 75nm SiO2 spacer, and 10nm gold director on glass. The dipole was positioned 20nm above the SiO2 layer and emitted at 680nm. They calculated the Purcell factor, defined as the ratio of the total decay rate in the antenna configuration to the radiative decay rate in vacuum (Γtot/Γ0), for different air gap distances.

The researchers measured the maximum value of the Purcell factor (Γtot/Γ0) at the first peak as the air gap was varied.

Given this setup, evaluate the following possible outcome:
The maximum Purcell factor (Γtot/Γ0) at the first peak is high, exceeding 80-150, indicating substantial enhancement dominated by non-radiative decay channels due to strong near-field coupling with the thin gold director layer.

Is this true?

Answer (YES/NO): NO